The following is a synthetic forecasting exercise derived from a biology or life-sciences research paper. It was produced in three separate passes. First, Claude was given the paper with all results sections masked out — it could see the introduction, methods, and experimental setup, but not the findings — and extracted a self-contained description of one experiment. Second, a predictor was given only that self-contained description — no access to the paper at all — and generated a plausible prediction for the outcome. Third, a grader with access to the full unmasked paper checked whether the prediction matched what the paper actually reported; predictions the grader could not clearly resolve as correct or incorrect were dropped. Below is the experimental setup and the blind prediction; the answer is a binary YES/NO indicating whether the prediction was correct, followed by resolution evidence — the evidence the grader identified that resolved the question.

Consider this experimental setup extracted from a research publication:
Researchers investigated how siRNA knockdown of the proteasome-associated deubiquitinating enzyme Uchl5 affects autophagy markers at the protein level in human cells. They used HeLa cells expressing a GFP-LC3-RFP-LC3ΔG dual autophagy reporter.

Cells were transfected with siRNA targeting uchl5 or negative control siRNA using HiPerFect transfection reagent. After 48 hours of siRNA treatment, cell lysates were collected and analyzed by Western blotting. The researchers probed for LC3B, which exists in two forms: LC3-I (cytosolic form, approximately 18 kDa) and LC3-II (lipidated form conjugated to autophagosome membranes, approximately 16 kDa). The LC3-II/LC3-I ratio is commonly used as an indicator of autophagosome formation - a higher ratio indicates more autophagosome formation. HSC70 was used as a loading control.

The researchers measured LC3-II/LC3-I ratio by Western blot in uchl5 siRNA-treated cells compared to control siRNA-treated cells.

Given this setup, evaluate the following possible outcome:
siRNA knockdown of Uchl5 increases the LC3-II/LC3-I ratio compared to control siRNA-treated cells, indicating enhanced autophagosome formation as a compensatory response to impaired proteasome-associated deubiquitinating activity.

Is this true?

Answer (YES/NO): NO